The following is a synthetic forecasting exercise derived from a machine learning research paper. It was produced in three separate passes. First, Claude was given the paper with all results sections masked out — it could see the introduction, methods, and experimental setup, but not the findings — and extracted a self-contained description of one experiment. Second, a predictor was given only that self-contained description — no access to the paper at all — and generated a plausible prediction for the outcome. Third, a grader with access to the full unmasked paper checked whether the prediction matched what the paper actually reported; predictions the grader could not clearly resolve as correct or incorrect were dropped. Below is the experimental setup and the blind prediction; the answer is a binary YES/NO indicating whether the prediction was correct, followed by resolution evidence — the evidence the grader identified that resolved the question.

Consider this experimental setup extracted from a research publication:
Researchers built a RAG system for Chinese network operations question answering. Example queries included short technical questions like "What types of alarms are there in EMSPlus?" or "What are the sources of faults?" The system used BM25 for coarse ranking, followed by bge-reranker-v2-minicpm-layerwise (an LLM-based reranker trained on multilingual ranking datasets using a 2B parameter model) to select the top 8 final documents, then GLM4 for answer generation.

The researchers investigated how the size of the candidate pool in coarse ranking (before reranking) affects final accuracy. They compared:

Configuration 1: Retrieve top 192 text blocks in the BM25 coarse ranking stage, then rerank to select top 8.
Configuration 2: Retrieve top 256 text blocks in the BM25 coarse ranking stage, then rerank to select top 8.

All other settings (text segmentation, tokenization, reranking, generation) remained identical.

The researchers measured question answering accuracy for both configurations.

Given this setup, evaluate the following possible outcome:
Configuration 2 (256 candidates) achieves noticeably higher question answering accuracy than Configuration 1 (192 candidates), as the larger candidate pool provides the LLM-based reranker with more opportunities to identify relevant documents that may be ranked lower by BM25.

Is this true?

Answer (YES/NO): NO